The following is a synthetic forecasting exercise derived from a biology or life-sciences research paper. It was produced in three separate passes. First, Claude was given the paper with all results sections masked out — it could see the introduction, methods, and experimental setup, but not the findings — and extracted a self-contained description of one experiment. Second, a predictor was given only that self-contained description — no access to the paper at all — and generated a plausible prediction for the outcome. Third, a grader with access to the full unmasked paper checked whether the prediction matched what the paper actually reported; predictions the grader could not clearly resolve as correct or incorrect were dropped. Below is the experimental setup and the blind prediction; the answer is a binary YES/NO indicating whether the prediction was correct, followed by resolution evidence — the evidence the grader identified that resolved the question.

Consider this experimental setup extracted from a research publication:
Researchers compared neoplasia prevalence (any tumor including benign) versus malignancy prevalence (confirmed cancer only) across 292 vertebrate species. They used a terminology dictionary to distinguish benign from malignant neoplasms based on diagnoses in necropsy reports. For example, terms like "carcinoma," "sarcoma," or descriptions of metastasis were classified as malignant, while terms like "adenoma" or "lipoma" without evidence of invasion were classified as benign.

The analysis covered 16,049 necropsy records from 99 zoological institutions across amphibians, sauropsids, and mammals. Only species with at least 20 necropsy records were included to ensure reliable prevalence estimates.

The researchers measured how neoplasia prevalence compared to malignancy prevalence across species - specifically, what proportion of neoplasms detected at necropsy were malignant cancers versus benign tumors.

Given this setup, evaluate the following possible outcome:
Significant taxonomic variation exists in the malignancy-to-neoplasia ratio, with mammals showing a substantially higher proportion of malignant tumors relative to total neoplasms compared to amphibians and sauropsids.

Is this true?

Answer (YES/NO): NO